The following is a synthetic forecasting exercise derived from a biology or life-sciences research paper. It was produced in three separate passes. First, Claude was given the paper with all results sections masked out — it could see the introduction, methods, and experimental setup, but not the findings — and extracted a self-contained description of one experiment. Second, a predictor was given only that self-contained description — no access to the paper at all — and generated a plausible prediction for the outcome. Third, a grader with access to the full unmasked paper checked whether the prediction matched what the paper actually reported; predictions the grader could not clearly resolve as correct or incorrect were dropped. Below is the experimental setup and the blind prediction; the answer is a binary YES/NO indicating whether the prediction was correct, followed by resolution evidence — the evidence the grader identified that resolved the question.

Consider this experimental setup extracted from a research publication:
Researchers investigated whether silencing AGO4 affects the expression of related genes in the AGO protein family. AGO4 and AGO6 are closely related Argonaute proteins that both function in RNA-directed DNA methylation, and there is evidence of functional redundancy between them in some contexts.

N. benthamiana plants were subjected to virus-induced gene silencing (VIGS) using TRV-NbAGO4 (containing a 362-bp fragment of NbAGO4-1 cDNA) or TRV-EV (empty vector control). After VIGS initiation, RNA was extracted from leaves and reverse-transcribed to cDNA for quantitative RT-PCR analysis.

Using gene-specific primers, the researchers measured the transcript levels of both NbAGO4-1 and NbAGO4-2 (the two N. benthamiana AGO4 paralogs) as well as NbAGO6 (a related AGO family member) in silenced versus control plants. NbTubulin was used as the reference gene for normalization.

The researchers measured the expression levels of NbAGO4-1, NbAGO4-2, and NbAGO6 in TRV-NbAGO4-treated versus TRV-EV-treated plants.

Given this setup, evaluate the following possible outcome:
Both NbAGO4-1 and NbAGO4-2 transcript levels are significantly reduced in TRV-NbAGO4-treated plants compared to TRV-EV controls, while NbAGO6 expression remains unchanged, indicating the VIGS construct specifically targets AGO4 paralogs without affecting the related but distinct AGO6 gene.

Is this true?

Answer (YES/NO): YES